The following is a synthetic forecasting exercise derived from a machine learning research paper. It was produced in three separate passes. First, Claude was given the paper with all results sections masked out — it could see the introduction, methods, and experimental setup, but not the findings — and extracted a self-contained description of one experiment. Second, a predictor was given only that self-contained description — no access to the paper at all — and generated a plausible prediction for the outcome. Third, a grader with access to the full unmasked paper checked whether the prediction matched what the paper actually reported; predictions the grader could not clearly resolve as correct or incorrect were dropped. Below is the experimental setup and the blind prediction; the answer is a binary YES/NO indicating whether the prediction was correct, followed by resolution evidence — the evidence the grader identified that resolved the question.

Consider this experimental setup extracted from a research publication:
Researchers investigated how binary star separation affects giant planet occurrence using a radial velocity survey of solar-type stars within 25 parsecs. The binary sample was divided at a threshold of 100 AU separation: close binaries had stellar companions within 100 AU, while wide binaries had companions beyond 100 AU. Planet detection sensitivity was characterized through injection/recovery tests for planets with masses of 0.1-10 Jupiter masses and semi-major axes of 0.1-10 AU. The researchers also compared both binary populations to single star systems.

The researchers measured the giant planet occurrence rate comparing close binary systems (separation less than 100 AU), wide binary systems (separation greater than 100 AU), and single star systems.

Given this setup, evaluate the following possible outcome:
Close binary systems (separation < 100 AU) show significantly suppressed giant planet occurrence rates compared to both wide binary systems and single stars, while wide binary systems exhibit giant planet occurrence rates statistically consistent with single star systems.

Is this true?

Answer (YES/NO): YES